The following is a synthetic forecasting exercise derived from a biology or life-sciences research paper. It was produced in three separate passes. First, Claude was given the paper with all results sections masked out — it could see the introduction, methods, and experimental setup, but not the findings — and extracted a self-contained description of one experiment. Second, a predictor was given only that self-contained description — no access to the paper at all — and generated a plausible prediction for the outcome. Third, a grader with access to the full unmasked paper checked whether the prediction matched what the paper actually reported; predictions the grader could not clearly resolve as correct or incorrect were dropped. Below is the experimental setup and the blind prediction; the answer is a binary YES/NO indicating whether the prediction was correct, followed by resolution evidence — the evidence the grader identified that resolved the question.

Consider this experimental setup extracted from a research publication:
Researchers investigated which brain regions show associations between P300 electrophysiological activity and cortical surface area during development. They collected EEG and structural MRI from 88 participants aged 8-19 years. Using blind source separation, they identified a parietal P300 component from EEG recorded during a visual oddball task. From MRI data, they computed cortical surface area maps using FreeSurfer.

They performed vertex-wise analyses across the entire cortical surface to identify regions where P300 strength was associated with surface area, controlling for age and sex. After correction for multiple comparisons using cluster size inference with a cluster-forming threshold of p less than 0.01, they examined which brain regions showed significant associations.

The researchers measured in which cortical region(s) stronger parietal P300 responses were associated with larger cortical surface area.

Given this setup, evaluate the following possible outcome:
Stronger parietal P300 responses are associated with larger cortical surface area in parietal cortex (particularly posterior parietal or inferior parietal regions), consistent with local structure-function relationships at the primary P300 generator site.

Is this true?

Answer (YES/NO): NO